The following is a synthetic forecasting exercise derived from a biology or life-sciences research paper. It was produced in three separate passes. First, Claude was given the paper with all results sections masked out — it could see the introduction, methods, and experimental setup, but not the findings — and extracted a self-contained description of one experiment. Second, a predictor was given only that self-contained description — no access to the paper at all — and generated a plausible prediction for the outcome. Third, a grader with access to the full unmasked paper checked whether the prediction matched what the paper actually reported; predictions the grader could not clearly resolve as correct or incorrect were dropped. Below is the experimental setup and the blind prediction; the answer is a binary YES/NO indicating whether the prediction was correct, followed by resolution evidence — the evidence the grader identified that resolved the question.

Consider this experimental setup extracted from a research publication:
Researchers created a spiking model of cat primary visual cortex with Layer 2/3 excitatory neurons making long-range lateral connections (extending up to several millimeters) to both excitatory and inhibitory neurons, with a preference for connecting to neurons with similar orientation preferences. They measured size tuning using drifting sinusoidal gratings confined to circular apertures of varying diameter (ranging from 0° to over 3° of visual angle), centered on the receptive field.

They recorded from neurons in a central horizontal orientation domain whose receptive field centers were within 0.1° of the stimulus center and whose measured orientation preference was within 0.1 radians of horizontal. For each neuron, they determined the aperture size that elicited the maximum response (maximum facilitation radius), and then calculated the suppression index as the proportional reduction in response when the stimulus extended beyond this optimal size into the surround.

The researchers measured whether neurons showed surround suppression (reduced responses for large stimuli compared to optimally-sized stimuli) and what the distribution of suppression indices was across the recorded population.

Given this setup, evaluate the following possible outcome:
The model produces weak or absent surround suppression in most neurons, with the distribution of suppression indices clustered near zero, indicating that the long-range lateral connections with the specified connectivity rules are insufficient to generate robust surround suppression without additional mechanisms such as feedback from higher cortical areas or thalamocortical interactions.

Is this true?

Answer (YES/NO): NO